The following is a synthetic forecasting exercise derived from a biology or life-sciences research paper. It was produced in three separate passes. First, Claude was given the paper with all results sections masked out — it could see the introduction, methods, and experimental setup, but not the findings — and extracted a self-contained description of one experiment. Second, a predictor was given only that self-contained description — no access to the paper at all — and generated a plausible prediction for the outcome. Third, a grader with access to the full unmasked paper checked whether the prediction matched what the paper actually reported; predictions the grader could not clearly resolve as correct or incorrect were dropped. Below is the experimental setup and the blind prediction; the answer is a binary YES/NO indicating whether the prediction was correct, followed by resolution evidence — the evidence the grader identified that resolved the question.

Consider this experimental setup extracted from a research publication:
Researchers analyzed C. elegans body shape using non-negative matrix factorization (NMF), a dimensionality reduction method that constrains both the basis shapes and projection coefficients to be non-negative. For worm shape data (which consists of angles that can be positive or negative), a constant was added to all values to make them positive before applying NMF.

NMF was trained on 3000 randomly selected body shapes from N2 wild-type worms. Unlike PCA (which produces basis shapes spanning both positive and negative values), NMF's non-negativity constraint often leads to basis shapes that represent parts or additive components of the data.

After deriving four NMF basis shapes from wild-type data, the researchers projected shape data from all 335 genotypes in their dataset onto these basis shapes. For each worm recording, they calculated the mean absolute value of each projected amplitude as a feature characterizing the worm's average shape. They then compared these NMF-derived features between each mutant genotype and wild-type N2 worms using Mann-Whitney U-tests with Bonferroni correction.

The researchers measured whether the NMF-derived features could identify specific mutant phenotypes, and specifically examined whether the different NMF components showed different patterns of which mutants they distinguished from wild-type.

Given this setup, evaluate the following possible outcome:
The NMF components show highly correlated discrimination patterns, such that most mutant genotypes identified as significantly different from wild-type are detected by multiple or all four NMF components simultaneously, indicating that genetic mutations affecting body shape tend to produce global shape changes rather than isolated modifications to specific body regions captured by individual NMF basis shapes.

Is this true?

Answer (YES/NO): NO